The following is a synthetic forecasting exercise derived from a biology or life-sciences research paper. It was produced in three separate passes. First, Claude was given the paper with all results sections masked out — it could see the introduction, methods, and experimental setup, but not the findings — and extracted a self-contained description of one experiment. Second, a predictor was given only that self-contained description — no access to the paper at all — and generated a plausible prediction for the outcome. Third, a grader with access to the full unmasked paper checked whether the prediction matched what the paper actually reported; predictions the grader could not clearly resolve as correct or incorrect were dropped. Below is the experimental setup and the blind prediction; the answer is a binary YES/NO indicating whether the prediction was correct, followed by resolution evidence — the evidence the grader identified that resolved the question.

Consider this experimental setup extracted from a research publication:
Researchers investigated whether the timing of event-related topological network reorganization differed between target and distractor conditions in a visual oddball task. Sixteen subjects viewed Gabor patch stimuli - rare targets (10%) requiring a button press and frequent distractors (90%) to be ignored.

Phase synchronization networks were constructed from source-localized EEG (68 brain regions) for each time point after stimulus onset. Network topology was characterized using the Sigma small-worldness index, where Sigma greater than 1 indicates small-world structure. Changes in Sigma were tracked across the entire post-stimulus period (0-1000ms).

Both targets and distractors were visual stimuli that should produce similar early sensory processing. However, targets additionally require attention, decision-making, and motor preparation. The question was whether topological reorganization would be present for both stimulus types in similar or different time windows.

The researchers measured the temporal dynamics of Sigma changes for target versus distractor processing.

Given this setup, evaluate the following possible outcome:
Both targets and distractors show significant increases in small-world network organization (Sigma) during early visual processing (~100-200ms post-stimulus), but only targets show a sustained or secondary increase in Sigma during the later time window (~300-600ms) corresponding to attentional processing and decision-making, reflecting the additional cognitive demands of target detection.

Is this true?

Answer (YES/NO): NO